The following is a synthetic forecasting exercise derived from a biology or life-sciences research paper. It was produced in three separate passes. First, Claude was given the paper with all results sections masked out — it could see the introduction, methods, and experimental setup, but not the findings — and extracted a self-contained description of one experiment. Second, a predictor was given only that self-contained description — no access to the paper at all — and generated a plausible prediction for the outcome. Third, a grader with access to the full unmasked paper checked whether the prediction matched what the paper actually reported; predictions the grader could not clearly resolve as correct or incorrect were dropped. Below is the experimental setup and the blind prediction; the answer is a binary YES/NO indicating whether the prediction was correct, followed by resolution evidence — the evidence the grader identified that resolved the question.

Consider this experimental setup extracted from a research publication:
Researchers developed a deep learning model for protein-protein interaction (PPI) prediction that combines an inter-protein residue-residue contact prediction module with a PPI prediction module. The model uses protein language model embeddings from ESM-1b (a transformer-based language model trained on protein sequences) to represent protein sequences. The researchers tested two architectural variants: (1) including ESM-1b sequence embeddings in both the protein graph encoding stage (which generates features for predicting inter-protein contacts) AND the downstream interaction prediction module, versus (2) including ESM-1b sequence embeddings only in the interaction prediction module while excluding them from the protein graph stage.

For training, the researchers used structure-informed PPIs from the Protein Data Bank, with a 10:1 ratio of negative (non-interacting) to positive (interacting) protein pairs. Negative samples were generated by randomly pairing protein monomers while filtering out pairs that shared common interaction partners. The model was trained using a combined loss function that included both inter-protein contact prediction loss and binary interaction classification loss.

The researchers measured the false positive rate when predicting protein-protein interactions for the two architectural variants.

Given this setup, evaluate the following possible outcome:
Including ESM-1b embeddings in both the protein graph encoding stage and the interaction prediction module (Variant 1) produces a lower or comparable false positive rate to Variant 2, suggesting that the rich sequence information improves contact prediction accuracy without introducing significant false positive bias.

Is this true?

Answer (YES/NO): NO